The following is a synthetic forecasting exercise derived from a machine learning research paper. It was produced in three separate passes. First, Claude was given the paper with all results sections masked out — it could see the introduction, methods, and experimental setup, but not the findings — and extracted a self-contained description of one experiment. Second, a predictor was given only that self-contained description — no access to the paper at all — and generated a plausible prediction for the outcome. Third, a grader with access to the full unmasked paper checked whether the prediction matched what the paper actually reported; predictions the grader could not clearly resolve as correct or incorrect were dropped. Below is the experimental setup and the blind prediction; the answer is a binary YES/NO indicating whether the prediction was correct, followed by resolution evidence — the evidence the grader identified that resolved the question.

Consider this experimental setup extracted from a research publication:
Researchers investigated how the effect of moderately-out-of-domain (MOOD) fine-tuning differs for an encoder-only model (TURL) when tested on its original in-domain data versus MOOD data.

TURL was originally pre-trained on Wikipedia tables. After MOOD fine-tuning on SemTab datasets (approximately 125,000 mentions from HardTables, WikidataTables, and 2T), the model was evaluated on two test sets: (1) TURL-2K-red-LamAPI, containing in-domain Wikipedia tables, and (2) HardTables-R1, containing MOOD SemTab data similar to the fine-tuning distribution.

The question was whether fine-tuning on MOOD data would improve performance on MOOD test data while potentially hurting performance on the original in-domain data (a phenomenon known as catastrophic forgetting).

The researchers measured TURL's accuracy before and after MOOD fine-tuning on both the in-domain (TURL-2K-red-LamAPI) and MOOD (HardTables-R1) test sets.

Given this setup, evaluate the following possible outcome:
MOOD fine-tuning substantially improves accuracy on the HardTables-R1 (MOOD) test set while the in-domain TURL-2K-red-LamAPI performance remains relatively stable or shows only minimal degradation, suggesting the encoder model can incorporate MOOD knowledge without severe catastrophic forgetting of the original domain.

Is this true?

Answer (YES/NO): NO